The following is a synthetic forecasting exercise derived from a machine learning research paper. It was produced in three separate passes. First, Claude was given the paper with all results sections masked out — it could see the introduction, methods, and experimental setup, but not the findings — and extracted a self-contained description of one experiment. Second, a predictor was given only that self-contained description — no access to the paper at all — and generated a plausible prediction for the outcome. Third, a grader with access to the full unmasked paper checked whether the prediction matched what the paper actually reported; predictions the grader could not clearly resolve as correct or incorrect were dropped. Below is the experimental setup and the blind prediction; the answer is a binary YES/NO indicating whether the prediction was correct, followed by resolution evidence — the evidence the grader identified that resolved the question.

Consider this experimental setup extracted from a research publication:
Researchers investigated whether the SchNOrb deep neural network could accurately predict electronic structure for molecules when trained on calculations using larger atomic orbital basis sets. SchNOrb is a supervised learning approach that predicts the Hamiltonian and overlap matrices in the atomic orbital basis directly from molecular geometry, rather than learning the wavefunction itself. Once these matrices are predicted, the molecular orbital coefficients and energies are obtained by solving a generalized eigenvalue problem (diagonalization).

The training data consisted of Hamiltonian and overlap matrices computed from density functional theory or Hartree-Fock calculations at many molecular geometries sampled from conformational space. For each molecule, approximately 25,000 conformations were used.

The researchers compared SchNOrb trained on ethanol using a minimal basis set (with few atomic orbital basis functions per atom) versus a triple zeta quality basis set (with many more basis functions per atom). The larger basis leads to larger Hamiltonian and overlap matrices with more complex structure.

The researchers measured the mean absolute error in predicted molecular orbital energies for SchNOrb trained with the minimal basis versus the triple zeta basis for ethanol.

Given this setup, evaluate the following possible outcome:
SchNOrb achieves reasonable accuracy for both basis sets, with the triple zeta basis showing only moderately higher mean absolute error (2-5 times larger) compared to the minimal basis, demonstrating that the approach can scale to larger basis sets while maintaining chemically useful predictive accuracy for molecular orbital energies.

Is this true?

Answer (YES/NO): NO